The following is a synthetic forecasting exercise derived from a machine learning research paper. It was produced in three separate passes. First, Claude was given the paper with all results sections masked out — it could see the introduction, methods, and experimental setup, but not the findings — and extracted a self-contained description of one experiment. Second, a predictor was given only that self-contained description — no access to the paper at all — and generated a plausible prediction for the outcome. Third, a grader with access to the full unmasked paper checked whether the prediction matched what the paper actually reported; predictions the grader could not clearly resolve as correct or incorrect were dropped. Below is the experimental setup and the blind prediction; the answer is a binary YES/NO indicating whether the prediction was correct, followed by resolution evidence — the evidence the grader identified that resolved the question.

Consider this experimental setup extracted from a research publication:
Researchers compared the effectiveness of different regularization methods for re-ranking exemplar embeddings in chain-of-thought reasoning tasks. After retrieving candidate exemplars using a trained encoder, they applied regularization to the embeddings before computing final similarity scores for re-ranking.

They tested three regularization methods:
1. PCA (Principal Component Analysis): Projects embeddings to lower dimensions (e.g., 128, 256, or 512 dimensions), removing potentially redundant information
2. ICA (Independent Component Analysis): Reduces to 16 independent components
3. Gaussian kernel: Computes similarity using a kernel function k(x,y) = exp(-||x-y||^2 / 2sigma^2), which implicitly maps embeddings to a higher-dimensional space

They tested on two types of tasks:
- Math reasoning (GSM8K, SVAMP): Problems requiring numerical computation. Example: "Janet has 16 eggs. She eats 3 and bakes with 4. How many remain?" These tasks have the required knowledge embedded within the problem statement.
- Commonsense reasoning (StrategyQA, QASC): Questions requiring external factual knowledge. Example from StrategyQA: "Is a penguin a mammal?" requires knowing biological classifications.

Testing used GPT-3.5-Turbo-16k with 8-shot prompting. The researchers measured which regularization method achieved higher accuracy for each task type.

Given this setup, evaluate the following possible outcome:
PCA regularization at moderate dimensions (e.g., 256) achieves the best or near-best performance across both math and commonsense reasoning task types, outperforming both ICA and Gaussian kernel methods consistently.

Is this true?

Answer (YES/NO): NO